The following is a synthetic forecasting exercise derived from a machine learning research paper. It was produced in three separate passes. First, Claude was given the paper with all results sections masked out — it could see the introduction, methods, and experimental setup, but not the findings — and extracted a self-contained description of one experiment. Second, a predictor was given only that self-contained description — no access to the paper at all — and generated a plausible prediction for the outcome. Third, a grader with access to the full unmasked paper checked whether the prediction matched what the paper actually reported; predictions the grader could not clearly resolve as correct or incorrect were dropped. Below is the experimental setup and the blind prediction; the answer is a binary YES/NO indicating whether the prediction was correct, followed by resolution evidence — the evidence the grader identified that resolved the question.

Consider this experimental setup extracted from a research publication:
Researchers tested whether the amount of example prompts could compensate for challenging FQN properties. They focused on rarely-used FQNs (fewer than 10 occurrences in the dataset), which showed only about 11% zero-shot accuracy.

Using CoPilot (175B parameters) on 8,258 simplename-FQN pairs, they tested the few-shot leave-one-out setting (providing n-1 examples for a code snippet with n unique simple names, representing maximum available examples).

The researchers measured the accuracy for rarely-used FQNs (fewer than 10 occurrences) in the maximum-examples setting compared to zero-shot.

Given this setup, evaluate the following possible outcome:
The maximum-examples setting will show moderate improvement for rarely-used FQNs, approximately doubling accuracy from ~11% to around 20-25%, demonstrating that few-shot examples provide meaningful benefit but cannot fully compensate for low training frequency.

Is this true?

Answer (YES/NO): NO